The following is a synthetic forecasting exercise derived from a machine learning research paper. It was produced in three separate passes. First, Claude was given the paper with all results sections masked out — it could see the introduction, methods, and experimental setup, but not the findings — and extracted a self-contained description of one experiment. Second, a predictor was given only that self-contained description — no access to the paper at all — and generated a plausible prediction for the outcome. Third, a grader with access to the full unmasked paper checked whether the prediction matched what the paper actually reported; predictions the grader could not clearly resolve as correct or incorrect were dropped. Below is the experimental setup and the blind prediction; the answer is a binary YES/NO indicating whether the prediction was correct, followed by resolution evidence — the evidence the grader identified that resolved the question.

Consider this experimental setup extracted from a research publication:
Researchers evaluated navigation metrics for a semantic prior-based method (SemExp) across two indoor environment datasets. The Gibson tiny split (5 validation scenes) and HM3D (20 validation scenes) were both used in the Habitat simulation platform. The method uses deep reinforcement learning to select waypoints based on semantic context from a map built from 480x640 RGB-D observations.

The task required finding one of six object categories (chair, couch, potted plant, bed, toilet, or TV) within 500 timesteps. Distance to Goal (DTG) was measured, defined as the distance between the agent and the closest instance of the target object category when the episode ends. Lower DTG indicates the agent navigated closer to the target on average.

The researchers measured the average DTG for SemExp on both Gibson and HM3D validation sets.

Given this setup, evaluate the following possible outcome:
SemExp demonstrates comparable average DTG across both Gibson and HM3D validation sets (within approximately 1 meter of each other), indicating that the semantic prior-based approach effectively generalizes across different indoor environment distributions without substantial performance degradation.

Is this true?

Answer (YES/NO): NO